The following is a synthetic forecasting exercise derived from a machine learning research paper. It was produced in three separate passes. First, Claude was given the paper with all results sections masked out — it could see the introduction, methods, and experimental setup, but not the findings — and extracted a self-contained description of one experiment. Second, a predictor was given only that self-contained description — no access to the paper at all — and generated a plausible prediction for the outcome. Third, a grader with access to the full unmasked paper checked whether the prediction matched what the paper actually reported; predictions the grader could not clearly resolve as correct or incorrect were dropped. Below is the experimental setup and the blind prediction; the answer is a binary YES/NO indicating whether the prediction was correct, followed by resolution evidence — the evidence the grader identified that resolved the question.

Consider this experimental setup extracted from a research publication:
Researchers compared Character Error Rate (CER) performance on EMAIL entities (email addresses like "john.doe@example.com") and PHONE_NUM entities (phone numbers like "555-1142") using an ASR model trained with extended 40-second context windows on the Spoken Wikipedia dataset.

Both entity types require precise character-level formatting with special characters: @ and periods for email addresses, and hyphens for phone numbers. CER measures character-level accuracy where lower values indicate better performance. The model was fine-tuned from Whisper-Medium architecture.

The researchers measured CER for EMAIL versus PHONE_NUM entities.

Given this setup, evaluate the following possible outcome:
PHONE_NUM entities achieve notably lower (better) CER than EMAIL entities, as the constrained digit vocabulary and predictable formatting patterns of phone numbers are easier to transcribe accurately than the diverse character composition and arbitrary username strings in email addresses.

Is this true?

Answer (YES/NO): YES